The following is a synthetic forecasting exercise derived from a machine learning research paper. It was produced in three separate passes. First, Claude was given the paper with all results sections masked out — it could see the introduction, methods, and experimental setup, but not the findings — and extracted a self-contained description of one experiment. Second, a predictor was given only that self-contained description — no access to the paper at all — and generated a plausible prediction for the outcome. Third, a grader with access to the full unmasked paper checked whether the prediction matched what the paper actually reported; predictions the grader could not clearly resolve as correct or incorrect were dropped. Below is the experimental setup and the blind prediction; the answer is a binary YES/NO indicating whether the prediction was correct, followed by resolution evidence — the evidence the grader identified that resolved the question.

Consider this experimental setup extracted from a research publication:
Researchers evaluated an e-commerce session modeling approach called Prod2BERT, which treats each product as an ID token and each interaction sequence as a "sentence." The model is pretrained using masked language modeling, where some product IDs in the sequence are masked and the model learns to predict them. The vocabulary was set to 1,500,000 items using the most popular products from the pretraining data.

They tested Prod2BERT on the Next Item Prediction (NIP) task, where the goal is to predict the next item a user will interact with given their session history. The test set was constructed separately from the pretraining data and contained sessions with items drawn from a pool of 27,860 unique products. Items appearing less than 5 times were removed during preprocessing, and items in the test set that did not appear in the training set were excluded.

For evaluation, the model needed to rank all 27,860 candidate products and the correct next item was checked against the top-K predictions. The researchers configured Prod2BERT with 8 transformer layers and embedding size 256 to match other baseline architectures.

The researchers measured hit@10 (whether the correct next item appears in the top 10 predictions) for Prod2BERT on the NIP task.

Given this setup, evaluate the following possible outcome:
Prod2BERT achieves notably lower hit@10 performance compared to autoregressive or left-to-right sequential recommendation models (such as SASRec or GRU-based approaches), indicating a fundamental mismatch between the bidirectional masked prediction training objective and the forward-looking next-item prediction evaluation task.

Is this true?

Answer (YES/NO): NO